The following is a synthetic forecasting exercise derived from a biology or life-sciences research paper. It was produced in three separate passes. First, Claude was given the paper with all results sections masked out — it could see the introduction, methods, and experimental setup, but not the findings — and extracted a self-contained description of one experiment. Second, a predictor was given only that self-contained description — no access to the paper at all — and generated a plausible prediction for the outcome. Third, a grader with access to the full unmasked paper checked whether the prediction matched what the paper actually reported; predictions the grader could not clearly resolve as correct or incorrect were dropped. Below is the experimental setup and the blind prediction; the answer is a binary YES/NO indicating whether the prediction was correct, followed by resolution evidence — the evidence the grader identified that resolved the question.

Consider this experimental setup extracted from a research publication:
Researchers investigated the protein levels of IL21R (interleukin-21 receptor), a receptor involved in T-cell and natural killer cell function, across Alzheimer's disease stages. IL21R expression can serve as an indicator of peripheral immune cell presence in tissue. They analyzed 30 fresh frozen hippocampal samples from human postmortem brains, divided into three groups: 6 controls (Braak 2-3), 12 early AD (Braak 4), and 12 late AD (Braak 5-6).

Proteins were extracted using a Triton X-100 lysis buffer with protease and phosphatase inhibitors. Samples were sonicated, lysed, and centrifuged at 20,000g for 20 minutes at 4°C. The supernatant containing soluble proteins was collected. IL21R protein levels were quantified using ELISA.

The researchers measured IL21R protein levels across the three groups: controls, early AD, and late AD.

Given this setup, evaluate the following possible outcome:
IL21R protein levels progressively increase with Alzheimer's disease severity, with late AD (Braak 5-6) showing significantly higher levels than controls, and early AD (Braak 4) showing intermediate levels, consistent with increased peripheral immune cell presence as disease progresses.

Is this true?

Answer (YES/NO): NO